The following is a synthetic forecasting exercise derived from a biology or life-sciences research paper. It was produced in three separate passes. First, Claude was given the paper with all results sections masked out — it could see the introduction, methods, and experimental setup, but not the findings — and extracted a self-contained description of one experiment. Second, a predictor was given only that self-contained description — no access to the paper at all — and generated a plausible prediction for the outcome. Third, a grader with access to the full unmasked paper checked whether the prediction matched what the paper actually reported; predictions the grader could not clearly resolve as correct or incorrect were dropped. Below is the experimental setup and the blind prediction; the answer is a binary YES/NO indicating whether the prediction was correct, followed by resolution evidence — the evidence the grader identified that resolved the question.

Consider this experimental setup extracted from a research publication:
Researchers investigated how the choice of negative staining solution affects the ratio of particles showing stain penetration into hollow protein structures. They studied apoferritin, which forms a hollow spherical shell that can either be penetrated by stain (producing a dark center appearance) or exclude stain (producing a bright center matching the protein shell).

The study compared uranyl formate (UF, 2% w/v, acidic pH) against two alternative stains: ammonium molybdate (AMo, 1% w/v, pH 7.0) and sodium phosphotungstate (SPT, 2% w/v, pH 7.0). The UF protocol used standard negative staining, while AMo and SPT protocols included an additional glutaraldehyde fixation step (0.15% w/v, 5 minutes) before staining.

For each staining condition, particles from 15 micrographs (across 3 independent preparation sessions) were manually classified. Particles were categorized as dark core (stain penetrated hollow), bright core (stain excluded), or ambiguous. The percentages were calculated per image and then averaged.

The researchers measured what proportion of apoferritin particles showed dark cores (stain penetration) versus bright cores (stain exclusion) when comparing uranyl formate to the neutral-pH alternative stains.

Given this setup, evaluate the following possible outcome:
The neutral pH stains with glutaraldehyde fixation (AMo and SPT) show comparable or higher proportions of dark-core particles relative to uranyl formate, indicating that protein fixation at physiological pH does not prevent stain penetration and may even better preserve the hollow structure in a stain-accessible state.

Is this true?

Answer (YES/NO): NO